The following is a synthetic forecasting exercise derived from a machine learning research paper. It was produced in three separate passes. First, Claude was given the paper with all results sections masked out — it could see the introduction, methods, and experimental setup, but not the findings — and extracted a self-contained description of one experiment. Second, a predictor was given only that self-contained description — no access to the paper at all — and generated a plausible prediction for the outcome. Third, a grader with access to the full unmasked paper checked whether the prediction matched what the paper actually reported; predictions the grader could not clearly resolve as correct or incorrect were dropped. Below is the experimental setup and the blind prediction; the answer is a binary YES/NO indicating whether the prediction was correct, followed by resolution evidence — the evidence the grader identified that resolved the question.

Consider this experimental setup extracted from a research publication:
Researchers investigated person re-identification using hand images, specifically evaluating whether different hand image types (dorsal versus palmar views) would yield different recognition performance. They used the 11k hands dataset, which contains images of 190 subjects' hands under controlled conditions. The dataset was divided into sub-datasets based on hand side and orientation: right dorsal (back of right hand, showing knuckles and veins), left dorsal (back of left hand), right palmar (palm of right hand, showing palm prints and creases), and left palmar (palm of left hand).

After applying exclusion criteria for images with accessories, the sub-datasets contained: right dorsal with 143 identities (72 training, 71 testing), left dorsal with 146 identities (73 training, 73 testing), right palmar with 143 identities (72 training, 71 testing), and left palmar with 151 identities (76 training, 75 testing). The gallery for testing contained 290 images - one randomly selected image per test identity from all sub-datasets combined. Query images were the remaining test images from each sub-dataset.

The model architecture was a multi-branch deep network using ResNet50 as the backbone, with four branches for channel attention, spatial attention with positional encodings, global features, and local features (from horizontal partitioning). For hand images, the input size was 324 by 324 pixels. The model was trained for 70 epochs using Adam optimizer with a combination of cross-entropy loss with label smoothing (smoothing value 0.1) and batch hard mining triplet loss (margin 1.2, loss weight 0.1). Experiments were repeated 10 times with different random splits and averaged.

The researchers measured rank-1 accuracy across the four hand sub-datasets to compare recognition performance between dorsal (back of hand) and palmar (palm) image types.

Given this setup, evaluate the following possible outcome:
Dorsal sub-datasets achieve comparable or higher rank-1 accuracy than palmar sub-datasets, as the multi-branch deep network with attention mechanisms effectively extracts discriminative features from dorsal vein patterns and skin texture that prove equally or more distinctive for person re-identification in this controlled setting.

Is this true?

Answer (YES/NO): NO